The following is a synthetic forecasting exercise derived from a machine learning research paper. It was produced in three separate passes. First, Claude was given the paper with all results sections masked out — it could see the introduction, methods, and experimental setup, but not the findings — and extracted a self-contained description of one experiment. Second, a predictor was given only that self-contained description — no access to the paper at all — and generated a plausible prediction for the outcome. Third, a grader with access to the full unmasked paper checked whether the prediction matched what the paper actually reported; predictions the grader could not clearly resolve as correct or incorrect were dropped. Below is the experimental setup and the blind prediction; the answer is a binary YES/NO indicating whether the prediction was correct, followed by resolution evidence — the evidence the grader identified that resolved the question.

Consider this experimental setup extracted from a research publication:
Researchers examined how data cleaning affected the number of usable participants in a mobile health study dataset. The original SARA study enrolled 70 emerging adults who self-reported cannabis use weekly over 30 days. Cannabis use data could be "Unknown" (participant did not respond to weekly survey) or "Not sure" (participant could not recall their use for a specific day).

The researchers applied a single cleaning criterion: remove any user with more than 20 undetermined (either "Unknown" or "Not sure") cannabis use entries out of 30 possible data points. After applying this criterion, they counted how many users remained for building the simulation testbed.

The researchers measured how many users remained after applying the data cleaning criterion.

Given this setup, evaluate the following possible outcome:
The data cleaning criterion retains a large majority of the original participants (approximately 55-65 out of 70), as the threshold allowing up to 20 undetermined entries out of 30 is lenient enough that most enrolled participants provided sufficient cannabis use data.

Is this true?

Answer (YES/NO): NO